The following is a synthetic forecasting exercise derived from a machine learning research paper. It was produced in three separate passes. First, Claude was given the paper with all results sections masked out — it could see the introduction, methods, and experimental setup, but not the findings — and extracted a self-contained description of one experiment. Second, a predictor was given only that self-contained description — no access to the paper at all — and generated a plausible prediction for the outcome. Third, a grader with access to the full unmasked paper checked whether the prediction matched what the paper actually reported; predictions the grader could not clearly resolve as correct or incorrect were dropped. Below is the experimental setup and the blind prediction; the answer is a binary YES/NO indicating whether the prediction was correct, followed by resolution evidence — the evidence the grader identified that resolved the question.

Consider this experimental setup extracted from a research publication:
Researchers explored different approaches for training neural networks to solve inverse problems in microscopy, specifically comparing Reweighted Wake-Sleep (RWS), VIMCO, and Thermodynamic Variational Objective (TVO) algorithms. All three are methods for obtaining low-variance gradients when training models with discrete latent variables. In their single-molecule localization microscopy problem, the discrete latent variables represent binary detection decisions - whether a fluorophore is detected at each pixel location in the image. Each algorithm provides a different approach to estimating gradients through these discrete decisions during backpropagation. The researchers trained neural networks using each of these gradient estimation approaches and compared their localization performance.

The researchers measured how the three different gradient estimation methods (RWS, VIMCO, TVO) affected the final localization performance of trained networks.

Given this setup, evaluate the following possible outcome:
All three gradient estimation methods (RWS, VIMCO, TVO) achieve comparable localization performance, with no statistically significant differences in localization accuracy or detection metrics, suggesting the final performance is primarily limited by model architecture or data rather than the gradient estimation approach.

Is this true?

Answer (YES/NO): YES